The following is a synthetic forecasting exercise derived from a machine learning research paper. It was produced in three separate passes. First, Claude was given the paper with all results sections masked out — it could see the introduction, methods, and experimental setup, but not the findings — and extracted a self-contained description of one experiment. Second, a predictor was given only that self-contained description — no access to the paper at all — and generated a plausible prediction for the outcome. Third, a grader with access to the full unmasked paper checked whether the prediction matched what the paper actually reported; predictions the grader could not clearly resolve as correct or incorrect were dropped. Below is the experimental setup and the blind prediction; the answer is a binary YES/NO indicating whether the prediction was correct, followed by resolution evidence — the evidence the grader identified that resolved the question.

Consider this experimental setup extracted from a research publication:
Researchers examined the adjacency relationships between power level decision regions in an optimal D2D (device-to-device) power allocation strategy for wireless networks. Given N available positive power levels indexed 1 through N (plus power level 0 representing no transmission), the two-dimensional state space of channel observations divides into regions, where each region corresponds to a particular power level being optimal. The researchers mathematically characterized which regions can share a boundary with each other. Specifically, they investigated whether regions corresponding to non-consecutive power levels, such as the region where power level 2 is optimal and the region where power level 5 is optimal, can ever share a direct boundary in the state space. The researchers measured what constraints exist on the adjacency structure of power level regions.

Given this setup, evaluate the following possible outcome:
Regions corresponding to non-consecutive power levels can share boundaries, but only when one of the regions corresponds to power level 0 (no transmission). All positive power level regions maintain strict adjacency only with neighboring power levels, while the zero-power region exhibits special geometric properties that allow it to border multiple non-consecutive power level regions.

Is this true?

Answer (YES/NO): NO